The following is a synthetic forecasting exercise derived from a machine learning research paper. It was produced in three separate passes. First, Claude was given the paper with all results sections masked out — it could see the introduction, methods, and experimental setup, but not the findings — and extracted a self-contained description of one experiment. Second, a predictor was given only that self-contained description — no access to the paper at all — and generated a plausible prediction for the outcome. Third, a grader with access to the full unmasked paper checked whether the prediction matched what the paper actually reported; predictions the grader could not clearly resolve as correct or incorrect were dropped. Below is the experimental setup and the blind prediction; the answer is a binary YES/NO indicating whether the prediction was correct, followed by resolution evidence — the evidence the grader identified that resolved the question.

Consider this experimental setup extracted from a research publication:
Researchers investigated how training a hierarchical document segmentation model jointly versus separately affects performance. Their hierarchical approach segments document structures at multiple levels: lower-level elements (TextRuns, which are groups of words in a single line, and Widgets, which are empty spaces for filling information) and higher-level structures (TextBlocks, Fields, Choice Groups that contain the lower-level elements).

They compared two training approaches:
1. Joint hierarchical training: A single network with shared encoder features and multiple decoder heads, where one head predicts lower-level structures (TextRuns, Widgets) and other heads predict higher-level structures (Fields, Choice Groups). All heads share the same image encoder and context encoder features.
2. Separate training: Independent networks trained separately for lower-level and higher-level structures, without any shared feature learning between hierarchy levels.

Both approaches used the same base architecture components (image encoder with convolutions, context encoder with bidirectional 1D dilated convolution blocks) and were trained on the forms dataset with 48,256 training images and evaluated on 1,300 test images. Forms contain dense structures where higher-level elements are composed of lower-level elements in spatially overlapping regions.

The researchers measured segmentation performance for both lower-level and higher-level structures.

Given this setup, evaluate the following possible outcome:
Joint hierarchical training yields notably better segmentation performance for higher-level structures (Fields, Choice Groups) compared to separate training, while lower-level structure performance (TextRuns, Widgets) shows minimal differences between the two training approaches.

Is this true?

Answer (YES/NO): NO